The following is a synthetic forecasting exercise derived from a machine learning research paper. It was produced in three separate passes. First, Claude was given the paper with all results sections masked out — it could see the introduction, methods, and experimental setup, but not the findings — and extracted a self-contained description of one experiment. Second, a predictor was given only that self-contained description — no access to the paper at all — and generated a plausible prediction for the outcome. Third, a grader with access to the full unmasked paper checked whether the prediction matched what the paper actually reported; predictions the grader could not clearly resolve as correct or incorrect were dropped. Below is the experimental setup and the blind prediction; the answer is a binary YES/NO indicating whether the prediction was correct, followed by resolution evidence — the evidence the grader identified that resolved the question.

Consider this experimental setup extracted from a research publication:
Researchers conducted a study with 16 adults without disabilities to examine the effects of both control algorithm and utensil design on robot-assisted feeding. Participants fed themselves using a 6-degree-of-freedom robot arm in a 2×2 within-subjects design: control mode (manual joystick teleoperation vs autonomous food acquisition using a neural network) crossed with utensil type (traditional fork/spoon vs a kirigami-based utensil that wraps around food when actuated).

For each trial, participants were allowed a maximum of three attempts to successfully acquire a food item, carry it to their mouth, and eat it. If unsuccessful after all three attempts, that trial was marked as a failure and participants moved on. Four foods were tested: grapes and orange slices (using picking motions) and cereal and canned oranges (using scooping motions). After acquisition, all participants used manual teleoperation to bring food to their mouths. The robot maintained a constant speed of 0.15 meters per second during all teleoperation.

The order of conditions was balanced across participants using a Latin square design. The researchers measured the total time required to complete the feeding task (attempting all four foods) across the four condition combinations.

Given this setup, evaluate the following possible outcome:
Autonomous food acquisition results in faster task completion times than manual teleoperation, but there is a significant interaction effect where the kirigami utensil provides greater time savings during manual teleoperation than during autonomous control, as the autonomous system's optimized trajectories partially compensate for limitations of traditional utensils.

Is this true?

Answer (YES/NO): NO